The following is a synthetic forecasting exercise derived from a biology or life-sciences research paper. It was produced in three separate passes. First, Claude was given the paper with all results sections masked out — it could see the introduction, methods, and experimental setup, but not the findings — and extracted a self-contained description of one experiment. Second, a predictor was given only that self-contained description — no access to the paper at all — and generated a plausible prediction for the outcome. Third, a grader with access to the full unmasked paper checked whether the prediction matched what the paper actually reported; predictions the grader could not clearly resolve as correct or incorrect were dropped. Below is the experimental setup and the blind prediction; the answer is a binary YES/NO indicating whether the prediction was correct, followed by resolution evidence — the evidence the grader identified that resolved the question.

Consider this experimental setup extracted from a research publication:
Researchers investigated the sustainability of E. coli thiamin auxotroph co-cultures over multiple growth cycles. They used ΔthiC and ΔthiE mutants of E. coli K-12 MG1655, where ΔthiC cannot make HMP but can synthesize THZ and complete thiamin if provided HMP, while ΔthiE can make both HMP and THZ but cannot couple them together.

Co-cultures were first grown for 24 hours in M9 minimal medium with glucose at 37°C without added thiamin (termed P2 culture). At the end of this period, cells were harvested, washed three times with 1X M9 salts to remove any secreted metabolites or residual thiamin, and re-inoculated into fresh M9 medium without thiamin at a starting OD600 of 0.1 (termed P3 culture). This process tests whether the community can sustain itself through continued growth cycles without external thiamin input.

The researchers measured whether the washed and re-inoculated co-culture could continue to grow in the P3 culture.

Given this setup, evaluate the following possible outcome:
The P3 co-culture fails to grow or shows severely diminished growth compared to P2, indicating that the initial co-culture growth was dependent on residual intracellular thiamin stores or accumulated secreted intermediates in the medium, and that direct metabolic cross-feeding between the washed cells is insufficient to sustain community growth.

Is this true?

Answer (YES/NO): NO